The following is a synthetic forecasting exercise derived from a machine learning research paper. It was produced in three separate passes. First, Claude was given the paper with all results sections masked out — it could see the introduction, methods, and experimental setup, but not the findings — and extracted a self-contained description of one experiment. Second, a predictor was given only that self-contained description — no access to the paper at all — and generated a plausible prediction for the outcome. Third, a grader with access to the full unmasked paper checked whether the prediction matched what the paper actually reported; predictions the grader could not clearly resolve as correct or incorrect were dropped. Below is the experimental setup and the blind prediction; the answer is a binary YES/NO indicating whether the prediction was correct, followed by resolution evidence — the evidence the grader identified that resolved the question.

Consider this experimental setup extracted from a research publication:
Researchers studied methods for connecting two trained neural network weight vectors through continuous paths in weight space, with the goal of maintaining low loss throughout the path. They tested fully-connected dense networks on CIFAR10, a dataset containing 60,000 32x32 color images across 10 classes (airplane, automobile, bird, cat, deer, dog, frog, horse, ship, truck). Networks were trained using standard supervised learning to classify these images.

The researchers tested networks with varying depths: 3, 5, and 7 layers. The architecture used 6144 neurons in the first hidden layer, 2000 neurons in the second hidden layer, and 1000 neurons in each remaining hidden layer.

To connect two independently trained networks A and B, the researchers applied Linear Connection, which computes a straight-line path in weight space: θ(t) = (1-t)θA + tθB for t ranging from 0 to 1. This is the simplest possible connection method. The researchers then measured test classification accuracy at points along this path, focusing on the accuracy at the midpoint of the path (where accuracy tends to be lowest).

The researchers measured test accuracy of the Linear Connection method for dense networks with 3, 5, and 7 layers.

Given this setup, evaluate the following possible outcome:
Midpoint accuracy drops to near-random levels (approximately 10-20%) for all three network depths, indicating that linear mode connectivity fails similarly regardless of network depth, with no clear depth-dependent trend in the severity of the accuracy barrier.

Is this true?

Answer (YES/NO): NO